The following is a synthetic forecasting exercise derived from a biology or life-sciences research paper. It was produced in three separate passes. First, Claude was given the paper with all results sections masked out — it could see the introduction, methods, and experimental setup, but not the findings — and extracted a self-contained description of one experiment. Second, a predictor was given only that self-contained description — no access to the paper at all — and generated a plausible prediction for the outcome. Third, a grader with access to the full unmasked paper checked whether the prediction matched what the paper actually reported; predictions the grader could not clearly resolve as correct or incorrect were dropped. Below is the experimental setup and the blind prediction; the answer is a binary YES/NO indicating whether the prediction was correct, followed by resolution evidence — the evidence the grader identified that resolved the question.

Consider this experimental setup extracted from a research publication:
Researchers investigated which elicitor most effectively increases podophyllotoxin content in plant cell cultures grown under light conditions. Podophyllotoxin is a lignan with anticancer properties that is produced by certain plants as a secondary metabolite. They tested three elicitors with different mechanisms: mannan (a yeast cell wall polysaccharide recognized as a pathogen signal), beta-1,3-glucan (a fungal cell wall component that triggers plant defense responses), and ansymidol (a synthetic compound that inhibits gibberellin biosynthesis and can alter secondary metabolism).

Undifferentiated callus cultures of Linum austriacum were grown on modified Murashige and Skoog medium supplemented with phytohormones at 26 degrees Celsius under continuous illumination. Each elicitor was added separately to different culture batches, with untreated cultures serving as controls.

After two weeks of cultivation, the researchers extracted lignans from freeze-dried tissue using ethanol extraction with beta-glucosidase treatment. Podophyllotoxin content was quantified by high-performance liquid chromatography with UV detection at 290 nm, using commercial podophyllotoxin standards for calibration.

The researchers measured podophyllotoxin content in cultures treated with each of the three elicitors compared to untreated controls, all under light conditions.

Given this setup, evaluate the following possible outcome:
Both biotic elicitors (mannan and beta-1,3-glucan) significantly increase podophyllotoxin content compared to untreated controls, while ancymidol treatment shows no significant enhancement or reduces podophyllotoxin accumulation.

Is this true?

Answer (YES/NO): NO